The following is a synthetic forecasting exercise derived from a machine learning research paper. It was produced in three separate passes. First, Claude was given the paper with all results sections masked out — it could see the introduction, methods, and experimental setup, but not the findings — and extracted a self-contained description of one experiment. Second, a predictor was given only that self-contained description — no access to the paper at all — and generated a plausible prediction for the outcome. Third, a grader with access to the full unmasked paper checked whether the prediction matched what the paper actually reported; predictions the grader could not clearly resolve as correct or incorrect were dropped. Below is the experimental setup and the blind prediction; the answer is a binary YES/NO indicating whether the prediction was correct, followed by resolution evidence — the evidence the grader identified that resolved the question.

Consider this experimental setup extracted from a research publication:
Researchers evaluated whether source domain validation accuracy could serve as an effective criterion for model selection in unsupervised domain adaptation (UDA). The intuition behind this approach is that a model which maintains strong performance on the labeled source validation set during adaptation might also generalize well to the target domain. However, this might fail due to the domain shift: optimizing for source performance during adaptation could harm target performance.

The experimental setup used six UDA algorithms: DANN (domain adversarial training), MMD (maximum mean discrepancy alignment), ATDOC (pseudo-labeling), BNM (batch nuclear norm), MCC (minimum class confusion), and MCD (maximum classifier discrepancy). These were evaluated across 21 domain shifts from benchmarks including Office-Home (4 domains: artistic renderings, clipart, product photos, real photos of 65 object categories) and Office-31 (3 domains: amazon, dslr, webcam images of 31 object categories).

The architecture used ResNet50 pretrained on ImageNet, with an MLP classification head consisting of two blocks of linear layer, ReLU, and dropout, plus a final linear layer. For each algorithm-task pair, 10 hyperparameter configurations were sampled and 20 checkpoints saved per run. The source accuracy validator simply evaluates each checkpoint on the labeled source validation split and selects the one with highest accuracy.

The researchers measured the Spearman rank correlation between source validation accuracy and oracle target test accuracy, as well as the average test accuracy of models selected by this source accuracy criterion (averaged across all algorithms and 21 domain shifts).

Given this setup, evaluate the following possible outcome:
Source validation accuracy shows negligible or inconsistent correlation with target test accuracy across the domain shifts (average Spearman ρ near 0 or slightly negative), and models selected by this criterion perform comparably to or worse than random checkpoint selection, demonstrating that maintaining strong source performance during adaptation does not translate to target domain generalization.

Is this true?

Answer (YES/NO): NO